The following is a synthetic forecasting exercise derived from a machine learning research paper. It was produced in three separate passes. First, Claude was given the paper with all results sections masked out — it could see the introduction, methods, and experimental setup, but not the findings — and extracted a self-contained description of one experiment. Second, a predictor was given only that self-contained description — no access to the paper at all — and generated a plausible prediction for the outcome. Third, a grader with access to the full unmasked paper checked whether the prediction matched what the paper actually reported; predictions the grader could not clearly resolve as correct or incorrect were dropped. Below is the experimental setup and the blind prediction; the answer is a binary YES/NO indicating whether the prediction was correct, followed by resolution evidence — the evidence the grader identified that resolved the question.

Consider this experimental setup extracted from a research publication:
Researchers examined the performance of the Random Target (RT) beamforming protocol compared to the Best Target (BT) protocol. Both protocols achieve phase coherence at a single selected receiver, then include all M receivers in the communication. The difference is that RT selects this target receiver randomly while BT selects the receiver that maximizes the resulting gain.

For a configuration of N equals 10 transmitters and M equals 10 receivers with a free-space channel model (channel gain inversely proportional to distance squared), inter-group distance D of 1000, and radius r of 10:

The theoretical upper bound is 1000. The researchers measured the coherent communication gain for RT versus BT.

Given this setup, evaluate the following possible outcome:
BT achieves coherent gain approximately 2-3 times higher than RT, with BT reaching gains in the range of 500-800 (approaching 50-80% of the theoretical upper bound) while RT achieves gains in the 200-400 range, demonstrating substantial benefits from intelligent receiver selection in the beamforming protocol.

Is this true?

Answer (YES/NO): NO